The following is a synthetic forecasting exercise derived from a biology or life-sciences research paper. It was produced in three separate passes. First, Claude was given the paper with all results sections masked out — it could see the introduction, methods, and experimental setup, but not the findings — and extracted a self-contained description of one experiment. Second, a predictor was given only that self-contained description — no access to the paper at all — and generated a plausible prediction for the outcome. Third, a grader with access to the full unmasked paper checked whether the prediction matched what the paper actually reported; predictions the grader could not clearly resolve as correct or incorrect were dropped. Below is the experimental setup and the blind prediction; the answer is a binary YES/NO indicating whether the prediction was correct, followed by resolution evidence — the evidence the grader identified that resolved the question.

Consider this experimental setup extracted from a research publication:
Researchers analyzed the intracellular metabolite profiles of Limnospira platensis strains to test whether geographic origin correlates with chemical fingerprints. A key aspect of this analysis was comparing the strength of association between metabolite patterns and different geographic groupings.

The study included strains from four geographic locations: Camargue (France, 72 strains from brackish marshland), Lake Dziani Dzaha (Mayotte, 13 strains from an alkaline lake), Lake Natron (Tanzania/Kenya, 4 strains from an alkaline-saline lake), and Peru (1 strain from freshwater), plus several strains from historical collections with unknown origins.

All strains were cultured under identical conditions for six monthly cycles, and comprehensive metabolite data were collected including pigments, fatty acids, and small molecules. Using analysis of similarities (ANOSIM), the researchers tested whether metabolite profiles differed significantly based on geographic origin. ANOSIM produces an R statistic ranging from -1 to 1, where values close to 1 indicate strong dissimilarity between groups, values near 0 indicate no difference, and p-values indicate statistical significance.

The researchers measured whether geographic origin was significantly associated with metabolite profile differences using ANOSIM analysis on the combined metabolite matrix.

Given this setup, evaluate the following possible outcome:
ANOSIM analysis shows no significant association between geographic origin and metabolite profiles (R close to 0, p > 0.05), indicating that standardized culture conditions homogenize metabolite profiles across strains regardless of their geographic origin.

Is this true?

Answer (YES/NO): NO